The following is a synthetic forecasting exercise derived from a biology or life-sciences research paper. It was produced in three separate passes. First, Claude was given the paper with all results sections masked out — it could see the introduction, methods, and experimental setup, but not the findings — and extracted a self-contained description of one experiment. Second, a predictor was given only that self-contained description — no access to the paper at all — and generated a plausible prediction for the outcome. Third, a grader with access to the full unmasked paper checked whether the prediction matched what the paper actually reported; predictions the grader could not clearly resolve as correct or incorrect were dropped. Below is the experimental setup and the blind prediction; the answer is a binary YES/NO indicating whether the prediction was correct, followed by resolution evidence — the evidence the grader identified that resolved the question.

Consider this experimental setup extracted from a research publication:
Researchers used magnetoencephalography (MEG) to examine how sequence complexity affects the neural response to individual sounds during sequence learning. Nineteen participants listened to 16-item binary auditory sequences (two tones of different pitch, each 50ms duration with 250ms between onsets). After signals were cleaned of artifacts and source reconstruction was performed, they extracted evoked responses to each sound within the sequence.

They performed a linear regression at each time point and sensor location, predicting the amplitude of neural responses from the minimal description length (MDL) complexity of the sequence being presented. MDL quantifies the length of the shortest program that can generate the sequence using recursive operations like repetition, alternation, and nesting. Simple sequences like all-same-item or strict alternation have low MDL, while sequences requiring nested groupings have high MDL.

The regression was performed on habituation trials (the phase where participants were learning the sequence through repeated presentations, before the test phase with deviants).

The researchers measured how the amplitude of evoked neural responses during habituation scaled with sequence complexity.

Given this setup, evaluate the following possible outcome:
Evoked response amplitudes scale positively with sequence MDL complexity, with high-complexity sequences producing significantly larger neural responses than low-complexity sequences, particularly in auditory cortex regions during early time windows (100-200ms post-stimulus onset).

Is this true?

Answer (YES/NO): YES